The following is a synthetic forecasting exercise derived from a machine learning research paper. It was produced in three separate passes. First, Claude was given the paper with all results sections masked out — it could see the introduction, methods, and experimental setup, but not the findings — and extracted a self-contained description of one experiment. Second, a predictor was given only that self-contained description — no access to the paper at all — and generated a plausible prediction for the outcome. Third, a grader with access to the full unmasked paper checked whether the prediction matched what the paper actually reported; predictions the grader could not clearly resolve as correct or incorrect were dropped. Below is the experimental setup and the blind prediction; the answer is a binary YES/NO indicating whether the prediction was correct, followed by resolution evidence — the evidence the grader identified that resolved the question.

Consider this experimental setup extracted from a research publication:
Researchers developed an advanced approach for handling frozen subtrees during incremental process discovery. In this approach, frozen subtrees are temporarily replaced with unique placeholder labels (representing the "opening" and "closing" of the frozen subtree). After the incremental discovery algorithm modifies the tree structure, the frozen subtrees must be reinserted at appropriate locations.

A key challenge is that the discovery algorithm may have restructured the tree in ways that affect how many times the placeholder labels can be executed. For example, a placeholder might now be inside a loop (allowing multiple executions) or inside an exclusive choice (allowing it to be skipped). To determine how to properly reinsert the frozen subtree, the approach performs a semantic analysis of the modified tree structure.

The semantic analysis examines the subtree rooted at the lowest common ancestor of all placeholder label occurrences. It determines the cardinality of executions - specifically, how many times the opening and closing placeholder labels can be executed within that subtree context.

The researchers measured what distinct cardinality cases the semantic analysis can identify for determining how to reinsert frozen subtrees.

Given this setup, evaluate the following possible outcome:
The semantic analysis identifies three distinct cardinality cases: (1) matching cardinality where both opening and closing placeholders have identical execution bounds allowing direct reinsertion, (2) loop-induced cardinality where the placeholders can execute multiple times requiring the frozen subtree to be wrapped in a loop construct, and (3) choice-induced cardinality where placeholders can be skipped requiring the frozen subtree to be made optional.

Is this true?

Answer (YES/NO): NO